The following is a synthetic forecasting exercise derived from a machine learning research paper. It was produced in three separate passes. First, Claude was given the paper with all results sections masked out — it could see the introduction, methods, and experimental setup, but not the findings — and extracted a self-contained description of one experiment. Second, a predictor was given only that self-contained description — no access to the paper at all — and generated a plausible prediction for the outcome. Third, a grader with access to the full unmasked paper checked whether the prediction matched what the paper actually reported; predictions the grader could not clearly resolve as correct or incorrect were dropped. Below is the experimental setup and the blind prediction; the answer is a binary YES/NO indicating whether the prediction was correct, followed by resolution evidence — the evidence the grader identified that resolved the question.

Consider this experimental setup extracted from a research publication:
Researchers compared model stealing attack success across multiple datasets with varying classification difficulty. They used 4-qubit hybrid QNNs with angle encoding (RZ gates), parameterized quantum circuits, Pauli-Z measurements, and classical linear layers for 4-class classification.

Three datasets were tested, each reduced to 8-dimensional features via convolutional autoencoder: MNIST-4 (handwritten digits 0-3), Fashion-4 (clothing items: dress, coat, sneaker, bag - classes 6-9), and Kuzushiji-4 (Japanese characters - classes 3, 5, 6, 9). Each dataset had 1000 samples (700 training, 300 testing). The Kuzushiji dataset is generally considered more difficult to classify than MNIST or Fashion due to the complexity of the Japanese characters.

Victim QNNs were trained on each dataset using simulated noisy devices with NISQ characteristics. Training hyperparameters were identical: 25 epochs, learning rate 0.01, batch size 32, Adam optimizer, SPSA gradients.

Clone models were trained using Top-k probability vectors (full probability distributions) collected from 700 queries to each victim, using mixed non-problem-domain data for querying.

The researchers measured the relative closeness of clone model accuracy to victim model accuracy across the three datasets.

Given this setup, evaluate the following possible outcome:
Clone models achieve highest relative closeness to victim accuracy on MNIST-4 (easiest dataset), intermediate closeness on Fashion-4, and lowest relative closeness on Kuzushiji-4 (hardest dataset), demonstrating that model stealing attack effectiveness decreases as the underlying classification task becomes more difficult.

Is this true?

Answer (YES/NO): NO